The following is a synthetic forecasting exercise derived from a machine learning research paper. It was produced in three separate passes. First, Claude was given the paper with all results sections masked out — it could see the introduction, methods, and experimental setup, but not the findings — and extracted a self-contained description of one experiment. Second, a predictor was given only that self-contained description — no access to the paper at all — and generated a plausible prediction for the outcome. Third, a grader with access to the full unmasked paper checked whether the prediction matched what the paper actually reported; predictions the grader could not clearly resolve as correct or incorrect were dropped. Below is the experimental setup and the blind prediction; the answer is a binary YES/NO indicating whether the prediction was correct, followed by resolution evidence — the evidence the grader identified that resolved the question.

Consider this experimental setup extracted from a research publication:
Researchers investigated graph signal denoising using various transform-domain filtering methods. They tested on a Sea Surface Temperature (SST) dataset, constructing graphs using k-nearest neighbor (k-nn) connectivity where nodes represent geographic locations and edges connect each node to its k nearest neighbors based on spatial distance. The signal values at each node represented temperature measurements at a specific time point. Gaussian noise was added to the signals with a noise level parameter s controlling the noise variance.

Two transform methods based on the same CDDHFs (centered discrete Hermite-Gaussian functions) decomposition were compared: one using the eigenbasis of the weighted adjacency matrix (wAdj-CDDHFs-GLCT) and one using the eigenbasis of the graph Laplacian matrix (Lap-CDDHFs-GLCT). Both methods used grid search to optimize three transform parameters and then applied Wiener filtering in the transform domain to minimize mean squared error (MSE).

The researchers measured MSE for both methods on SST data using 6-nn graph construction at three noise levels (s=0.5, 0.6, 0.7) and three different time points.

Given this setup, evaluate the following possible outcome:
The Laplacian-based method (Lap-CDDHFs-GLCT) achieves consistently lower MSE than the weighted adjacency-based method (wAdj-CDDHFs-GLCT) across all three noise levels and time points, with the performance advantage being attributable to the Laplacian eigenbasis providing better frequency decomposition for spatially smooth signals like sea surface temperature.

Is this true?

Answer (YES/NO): YES